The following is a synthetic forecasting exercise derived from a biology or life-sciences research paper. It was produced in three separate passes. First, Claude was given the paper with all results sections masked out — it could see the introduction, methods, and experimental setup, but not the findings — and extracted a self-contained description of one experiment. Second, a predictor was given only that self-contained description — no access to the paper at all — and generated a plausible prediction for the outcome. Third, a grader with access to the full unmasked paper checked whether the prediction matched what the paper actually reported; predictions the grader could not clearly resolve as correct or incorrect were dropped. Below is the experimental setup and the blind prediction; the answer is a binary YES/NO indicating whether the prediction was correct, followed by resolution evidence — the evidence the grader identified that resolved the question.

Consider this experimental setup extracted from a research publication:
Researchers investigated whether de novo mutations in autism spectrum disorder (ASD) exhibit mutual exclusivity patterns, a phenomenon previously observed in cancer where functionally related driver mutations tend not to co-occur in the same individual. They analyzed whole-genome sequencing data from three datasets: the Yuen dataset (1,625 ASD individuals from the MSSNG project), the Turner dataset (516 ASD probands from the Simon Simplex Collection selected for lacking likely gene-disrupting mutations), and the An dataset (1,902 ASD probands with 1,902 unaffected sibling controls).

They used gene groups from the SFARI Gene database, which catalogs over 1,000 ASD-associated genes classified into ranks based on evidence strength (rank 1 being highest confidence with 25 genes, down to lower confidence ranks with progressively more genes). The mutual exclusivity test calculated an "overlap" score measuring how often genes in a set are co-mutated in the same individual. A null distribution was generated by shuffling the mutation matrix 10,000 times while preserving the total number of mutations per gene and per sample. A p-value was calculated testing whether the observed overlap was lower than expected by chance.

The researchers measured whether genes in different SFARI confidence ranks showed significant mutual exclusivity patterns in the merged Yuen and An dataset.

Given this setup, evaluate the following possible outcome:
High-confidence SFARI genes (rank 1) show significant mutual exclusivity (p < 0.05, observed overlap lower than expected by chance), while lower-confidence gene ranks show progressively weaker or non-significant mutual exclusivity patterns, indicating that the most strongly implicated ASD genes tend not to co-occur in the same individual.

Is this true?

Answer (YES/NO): YES